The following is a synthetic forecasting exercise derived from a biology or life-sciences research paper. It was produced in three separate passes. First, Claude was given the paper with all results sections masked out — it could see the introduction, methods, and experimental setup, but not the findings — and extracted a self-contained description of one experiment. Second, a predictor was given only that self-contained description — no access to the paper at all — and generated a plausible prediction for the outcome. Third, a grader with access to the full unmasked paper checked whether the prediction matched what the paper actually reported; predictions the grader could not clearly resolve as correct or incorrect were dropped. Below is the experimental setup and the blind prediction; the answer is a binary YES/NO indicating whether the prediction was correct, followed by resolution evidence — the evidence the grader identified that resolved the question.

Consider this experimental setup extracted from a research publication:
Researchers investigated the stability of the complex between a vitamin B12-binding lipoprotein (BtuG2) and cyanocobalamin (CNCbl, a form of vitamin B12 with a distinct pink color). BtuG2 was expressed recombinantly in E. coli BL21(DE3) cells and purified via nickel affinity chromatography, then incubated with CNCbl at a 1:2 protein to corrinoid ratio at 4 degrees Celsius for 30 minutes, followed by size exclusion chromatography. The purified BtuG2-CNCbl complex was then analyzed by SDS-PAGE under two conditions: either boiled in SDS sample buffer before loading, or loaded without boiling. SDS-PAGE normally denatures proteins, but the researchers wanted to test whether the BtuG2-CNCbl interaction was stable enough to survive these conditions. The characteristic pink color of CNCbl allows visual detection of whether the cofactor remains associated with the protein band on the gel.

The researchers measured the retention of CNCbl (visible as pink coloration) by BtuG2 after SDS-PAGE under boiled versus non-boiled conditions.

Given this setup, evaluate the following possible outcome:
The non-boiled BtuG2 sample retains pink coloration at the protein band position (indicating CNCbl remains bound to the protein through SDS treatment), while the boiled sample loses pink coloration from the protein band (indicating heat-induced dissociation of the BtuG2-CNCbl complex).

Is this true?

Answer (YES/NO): NO